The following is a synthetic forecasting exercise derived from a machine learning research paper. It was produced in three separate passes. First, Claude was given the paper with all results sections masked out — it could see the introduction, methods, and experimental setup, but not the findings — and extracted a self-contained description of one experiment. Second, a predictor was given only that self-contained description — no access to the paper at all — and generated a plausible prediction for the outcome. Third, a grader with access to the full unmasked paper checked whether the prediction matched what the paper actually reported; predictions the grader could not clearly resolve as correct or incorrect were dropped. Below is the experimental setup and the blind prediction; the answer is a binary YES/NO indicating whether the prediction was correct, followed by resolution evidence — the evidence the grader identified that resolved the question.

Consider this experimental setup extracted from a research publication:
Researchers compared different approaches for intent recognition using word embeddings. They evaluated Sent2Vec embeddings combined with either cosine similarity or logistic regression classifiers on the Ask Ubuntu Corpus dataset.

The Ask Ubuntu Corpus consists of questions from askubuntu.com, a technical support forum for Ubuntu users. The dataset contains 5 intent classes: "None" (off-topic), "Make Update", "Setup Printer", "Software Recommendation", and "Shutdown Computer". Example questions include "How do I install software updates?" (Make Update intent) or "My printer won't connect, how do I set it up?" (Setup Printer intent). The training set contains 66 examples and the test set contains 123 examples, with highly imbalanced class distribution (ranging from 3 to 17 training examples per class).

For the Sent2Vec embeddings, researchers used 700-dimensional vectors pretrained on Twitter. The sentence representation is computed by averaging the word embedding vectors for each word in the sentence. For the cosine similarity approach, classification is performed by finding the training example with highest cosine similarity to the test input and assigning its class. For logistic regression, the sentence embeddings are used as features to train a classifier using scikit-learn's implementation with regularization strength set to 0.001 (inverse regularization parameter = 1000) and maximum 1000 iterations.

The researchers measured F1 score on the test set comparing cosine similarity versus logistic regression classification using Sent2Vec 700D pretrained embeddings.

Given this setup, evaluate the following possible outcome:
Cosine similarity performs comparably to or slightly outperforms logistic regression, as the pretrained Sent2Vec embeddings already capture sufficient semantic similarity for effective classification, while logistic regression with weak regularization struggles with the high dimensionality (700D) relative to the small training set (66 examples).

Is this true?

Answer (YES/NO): NO